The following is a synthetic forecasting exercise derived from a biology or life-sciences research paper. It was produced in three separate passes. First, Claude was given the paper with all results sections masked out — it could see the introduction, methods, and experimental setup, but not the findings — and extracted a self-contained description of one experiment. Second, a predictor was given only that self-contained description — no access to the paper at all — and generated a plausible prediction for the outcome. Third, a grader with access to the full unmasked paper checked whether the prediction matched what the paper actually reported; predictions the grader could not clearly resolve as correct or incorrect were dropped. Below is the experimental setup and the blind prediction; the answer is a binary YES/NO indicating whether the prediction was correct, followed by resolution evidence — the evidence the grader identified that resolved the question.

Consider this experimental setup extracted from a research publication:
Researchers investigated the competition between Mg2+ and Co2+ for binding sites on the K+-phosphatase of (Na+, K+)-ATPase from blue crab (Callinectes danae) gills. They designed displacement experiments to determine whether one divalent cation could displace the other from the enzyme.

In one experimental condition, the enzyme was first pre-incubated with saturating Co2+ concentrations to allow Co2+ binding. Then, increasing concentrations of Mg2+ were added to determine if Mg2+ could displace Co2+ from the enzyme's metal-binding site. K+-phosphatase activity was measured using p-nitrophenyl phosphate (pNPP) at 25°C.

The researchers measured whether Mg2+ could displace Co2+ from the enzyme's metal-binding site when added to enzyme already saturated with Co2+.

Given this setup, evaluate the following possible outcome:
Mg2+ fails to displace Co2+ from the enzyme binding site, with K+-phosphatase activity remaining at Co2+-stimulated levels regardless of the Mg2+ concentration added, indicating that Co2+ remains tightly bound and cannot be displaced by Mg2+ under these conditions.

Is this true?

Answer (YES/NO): NO